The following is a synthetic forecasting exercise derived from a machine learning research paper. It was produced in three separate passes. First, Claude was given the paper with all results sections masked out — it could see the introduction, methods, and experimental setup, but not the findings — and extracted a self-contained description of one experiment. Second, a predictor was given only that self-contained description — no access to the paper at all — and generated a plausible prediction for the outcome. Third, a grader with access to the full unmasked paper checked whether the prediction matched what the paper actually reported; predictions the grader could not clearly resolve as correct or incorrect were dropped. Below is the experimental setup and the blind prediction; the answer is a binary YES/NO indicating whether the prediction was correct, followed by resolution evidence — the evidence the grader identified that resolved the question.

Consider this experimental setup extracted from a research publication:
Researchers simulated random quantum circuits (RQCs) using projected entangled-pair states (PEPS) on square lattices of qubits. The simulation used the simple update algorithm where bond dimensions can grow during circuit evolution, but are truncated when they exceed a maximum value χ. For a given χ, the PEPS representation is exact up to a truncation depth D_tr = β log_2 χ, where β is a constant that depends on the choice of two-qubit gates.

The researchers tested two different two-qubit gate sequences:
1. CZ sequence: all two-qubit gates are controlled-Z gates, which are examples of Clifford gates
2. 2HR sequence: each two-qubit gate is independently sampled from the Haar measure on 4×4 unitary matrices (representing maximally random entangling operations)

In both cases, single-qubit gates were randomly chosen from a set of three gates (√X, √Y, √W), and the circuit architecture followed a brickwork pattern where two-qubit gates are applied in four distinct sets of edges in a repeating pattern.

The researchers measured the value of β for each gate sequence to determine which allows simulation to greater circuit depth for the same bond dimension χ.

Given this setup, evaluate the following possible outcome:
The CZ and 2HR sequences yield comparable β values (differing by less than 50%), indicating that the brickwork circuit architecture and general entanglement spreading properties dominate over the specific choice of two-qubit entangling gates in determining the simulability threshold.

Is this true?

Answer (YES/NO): NO